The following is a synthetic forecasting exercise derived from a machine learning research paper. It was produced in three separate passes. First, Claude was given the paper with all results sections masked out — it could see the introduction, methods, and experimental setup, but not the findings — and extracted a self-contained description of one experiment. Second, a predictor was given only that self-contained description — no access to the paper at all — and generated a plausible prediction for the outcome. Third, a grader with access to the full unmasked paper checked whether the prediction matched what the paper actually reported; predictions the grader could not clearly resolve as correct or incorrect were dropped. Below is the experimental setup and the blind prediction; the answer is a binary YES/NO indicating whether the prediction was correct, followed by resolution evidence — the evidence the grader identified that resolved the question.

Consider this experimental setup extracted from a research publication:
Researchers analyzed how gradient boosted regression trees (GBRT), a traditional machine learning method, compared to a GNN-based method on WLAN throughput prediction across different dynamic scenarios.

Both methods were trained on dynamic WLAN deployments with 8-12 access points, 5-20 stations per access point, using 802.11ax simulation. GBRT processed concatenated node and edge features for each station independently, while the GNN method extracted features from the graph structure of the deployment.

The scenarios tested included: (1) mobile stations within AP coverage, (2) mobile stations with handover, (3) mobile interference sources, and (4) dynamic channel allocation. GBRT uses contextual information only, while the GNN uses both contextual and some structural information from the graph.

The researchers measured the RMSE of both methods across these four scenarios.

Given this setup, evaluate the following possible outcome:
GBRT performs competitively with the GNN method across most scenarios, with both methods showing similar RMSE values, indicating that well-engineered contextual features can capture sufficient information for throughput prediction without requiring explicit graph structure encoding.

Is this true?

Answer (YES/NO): NO